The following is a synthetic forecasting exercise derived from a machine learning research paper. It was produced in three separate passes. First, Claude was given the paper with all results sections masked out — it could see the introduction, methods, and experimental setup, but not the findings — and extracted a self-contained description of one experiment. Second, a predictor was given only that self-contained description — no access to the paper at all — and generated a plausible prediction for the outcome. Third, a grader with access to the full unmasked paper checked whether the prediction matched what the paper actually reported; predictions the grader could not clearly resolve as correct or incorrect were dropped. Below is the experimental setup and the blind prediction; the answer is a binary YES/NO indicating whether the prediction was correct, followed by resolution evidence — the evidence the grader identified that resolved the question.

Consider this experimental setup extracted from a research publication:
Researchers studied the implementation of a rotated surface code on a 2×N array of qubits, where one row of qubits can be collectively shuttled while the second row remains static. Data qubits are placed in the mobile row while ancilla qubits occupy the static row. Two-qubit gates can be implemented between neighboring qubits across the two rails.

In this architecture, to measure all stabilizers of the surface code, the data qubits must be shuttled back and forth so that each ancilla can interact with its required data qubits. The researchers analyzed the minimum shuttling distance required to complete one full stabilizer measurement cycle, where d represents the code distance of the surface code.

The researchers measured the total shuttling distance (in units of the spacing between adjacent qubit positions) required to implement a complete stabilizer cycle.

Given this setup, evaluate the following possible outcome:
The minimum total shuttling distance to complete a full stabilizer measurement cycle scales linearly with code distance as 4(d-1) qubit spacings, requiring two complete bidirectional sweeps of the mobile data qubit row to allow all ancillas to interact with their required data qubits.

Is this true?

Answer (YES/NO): NO